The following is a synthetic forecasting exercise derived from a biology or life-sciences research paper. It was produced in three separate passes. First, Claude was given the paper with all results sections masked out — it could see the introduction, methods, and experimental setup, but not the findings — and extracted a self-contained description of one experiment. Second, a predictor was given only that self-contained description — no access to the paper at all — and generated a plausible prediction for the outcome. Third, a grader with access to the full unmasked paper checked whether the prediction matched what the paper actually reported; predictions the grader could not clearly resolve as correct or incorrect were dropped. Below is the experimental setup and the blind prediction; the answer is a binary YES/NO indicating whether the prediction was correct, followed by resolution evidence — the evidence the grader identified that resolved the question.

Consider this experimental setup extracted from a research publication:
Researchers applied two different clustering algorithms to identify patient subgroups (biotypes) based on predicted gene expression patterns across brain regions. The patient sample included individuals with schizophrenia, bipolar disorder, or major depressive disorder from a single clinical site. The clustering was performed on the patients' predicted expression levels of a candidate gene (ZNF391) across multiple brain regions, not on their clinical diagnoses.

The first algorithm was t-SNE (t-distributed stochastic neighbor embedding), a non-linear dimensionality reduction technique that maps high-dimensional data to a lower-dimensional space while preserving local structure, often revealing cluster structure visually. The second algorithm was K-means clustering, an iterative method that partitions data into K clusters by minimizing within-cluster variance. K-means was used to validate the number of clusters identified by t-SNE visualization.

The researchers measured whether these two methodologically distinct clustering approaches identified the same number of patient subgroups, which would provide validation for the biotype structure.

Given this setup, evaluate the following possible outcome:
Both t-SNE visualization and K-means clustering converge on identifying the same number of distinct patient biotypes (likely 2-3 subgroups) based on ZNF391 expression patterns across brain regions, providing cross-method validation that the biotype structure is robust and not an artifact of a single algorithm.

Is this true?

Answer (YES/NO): YES